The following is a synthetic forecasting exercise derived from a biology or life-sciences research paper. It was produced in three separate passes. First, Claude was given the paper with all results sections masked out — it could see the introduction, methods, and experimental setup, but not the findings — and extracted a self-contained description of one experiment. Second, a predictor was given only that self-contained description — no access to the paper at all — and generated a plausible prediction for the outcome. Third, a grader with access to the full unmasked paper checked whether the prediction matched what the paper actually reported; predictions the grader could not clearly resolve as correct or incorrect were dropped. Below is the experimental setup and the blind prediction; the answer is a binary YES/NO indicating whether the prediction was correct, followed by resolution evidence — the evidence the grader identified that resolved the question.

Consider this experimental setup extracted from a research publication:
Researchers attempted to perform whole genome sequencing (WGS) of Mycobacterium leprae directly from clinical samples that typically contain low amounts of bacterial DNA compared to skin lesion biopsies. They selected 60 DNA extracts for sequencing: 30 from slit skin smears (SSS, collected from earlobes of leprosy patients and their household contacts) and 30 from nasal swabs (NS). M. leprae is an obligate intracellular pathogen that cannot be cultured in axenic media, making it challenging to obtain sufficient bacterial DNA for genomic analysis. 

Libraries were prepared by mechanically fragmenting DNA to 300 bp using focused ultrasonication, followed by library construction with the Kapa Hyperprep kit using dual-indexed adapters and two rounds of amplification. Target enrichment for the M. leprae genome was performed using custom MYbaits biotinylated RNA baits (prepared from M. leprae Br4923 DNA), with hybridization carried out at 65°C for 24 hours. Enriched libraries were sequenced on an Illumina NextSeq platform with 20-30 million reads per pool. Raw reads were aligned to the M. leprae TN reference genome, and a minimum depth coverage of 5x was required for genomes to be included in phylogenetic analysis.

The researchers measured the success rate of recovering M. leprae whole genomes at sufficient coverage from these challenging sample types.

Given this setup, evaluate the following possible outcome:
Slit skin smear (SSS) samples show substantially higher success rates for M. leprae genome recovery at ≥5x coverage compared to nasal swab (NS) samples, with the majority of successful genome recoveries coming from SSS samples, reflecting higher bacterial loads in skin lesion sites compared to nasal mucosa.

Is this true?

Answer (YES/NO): YES